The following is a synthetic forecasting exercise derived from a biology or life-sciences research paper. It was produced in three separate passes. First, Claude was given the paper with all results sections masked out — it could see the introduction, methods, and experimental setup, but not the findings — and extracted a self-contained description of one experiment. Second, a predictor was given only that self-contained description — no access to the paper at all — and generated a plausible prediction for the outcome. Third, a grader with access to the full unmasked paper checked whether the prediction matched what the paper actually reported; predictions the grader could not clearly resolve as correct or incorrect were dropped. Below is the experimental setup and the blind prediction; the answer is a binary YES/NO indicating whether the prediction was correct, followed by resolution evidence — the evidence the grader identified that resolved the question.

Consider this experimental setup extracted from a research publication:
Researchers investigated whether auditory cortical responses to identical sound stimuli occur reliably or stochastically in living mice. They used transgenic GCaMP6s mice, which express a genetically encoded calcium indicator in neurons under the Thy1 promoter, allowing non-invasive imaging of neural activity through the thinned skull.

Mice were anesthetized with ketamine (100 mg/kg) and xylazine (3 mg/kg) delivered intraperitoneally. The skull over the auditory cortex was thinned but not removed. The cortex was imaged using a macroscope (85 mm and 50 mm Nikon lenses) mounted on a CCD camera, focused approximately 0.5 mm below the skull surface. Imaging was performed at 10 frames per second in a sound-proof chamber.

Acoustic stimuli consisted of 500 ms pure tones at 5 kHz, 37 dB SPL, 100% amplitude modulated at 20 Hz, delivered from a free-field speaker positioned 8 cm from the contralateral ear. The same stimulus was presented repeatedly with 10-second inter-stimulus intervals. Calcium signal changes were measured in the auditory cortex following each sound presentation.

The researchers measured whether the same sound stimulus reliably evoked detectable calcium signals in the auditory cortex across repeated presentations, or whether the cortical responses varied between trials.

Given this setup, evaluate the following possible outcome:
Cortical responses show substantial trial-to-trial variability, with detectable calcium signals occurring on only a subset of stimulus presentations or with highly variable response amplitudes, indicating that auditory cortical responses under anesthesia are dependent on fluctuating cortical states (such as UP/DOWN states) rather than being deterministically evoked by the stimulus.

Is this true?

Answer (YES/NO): YES